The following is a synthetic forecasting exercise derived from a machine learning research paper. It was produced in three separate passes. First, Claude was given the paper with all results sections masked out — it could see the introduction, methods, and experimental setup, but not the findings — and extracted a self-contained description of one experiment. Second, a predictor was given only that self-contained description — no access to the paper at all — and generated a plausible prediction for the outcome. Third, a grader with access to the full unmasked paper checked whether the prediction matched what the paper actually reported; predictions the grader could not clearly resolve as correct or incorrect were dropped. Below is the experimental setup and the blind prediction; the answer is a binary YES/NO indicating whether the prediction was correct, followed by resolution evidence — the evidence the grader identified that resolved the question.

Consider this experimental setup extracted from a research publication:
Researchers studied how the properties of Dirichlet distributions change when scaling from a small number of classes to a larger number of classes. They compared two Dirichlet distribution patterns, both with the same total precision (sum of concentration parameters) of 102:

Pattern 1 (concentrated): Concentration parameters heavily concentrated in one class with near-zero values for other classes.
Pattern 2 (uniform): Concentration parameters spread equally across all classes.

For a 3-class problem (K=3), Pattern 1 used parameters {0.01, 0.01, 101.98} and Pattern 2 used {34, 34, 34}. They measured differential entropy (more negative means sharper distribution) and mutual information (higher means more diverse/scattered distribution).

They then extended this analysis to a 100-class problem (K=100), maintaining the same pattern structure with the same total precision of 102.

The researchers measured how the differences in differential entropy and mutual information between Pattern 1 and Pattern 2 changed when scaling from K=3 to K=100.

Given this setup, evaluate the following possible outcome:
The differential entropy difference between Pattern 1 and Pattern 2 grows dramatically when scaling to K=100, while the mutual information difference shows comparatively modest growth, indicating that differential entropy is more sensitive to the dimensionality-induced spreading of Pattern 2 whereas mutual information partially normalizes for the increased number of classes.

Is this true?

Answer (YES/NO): YES